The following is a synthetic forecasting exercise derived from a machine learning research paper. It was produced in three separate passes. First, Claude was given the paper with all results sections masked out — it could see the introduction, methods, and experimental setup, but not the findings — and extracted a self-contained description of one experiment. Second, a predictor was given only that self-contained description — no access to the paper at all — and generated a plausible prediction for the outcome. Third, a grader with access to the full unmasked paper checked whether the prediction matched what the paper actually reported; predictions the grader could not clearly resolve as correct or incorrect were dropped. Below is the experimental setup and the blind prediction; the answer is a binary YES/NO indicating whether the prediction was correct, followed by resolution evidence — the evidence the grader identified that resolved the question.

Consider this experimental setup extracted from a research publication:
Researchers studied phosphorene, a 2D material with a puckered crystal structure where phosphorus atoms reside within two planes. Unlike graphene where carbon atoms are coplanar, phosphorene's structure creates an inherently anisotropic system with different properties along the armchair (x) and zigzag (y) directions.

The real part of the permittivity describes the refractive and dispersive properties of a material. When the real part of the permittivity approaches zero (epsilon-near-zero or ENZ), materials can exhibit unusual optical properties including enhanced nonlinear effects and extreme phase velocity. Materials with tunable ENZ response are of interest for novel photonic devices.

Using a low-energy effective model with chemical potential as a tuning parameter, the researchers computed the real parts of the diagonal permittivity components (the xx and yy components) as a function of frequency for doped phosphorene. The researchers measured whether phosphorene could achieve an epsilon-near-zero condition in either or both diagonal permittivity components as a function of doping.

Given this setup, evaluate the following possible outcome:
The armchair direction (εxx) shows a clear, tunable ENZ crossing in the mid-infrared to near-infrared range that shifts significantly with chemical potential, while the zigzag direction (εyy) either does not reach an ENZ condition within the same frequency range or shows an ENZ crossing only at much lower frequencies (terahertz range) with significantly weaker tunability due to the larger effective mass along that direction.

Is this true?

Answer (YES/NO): NO